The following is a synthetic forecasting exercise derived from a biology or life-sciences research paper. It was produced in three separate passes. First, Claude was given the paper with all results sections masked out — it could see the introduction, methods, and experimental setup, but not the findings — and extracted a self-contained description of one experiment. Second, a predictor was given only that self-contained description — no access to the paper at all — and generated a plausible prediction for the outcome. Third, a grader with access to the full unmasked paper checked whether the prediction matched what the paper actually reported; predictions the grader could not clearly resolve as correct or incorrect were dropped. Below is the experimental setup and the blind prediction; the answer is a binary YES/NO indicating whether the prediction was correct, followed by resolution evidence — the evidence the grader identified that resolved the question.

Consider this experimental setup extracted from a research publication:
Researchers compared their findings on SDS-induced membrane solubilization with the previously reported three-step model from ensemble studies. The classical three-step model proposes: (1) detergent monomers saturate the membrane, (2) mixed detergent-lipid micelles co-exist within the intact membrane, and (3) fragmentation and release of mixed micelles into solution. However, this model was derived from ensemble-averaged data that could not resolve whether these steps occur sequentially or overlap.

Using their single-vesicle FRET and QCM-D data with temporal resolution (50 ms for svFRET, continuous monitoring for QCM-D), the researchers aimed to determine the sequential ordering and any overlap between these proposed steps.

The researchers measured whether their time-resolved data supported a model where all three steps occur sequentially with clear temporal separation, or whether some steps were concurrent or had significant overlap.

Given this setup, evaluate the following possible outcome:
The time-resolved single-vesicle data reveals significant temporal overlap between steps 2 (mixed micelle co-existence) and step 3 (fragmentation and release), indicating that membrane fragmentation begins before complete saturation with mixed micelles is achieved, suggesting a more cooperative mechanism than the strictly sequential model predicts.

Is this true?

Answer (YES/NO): NO